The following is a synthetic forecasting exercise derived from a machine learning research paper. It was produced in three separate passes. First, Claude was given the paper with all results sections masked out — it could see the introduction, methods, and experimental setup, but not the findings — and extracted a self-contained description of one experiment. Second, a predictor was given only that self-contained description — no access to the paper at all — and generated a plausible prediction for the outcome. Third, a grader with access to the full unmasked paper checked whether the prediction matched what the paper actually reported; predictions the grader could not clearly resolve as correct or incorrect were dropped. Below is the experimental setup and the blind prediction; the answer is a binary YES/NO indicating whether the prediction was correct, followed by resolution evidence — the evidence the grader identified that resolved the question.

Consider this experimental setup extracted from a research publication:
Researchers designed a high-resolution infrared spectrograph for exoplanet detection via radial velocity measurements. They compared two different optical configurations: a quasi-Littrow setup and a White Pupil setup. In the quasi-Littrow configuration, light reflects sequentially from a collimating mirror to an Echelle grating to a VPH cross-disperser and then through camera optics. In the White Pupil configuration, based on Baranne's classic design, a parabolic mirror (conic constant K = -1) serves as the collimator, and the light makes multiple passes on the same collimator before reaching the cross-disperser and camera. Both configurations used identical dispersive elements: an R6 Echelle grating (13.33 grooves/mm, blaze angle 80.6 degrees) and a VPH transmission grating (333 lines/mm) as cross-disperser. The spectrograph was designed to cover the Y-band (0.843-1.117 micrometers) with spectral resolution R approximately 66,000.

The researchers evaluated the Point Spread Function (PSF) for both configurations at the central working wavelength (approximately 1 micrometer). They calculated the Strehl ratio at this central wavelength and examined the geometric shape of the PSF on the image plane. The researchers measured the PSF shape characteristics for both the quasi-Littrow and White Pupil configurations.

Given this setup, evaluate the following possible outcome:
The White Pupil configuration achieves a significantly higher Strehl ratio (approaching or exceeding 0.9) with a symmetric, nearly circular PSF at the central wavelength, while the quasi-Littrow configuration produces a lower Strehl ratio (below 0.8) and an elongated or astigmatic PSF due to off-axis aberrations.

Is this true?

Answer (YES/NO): NO